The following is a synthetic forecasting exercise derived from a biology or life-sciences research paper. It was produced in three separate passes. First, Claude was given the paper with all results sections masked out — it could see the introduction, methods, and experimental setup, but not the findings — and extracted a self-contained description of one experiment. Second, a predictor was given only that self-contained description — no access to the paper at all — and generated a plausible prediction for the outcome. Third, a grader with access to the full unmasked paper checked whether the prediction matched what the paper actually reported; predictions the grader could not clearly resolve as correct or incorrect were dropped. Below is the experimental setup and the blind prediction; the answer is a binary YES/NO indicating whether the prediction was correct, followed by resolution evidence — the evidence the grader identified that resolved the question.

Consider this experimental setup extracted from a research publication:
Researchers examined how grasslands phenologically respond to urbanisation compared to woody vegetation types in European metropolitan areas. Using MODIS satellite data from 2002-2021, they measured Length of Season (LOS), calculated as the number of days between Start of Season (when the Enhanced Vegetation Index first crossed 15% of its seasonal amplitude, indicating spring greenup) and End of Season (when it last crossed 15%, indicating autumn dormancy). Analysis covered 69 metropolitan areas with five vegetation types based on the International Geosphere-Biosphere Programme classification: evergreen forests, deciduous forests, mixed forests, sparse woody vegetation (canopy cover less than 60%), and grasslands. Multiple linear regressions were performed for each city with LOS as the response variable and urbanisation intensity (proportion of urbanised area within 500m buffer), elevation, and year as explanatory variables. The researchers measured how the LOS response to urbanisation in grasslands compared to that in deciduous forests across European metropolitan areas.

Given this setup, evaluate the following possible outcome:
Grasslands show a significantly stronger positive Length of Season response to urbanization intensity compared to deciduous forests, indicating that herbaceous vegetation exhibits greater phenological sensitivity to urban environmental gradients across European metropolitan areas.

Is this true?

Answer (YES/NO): NO